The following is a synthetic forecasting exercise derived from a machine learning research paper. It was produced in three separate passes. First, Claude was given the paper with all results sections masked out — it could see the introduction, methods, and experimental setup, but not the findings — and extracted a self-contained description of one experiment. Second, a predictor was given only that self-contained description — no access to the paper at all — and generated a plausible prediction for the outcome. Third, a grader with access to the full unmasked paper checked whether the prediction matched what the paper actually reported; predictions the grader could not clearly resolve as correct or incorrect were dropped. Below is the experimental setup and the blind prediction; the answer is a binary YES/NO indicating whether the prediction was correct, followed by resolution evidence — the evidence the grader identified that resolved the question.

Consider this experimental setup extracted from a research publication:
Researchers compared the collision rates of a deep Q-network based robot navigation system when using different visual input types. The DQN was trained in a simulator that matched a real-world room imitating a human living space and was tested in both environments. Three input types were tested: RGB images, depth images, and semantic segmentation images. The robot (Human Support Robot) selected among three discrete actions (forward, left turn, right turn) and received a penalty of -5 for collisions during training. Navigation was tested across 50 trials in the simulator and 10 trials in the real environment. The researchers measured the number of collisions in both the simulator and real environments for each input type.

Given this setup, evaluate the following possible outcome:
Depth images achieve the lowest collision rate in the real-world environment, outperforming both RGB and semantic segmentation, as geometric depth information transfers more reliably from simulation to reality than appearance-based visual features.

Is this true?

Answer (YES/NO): NO